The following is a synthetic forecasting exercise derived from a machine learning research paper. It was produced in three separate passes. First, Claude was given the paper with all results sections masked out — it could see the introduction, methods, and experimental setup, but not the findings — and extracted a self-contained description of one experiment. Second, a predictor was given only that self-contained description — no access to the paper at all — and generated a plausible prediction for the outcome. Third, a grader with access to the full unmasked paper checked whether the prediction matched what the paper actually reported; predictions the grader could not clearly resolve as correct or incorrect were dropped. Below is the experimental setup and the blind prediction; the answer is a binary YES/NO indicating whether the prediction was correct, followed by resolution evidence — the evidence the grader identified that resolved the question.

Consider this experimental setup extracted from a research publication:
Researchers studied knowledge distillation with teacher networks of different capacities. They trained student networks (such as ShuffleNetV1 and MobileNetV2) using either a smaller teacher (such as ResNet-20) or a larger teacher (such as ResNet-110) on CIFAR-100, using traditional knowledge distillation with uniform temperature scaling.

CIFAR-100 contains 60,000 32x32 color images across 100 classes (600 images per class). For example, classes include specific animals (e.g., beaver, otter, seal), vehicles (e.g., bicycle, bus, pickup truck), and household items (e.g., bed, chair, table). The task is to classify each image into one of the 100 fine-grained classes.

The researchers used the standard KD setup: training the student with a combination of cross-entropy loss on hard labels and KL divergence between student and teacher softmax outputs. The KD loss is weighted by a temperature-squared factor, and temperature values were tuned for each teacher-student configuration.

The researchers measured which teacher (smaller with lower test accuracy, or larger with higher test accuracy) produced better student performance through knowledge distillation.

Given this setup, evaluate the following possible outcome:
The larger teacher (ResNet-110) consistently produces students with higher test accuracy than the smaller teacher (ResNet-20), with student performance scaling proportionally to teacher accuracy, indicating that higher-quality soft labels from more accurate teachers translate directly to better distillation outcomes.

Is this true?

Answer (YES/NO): NO